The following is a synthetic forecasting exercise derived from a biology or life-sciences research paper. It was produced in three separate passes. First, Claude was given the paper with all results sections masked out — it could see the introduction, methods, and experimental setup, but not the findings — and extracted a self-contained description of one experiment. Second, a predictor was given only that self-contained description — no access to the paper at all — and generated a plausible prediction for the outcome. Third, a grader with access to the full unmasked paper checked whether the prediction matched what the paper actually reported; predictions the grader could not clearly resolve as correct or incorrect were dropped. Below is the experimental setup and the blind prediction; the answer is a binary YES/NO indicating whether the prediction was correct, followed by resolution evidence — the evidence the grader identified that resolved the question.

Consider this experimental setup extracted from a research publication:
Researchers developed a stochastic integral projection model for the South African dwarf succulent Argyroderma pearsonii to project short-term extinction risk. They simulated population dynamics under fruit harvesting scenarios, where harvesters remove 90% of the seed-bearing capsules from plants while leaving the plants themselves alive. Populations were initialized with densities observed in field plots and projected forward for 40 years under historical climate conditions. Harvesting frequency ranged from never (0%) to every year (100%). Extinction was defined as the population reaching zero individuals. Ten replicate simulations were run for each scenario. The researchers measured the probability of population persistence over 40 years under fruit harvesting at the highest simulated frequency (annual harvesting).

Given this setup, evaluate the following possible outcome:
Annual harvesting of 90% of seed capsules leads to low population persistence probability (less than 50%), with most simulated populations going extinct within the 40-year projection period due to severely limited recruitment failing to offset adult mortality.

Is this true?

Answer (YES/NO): NO